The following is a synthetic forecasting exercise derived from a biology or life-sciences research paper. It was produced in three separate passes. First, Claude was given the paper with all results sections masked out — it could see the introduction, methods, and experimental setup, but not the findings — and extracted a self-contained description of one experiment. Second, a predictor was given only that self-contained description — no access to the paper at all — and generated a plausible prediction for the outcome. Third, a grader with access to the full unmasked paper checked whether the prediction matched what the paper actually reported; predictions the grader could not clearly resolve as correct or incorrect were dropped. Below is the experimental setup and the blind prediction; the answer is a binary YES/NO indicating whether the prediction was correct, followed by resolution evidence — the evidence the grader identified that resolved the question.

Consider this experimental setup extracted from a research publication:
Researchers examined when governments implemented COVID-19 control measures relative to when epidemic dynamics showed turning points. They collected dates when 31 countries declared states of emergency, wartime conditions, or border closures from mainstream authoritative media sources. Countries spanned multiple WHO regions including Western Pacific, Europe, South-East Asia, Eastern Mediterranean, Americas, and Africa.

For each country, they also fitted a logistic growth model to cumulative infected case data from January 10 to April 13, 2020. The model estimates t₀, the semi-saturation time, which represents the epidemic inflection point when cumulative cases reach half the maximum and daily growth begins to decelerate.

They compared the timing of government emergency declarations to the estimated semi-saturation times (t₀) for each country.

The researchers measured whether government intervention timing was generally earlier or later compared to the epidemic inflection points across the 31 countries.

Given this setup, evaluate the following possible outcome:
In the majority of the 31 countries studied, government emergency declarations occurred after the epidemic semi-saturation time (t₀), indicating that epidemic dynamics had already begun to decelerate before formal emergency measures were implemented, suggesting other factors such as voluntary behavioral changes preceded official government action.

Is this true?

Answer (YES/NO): NO